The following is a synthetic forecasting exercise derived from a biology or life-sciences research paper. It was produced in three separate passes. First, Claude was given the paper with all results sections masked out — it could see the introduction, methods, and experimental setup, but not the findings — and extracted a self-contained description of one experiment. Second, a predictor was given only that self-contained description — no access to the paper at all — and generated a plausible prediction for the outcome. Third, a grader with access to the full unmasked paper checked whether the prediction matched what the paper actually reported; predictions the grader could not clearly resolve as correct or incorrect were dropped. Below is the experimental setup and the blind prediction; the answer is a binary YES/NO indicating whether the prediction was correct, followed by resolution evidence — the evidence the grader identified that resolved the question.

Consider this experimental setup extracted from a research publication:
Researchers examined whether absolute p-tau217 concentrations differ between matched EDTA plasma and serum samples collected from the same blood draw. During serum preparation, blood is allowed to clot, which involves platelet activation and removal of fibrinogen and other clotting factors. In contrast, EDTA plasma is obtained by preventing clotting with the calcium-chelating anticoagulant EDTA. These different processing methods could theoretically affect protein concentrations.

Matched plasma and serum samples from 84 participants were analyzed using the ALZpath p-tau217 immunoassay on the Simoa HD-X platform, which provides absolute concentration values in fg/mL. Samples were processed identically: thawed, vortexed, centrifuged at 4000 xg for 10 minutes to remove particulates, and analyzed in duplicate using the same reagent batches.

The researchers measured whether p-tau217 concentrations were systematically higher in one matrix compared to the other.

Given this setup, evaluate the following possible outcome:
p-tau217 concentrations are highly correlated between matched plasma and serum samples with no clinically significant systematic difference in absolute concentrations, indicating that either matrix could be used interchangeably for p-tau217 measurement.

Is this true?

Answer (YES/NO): NO